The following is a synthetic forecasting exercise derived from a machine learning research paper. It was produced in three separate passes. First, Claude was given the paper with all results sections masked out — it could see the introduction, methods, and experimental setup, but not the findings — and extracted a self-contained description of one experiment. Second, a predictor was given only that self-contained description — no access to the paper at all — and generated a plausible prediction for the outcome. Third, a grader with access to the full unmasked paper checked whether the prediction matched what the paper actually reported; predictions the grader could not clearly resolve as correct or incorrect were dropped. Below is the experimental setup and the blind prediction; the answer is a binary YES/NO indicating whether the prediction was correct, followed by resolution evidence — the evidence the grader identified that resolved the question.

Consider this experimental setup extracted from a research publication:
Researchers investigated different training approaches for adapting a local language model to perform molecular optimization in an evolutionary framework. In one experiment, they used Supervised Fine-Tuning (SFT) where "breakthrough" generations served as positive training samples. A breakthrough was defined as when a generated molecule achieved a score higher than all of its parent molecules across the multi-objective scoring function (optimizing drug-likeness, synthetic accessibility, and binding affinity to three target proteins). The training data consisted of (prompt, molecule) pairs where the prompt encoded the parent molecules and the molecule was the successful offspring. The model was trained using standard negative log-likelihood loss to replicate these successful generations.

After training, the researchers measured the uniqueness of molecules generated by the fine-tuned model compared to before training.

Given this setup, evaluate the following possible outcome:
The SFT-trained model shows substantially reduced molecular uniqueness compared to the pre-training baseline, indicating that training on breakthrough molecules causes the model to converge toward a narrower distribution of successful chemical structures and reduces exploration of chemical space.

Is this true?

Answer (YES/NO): YES